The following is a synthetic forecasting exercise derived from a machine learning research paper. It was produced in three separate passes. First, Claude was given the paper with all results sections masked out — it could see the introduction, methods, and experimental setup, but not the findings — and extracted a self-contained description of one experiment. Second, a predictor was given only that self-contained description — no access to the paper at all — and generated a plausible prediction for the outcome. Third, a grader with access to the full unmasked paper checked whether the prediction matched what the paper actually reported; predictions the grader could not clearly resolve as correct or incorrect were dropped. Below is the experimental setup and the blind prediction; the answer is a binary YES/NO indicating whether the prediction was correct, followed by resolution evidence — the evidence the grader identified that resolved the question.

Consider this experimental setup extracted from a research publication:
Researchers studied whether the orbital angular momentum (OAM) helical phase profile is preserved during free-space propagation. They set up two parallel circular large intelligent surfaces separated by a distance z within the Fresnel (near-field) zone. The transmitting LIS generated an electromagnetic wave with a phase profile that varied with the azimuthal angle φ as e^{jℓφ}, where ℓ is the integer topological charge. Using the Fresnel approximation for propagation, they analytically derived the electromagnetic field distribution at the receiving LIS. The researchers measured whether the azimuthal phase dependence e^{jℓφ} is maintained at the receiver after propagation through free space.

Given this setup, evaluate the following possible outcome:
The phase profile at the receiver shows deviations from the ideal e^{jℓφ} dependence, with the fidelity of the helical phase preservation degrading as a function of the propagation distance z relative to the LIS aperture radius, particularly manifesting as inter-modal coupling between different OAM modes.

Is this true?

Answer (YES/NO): NO